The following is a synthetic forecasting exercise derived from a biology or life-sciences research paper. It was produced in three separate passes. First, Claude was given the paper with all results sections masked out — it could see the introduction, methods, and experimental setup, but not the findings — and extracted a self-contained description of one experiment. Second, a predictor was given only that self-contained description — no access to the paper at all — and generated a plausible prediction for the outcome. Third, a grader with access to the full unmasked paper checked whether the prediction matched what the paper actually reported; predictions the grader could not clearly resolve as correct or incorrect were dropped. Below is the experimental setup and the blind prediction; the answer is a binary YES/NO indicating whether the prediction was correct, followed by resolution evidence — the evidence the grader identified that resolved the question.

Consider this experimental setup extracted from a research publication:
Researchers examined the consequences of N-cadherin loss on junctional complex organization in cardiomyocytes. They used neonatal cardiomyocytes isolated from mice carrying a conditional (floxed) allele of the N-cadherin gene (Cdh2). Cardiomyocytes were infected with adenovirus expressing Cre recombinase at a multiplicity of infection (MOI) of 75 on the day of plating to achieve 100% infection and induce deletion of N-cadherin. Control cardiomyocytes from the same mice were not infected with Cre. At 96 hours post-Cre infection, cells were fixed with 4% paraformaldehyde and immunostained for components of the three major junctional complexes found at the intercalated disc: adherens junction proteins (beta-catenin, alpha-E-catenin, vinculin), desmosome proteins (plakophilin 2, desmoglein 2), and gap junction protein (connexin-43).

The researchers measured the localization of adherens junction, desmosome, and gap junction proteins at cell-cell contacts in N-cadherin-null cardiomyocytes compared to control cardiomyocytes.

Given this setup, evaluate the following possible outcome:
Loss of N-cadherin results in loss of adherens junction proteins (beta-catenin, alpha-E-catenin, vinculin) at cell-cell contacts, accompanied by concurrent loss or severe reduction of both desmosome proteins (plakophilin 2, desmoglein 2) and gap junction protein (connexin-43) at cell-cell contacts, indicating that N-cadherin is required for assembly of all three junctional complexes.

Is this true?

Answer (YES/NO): YES